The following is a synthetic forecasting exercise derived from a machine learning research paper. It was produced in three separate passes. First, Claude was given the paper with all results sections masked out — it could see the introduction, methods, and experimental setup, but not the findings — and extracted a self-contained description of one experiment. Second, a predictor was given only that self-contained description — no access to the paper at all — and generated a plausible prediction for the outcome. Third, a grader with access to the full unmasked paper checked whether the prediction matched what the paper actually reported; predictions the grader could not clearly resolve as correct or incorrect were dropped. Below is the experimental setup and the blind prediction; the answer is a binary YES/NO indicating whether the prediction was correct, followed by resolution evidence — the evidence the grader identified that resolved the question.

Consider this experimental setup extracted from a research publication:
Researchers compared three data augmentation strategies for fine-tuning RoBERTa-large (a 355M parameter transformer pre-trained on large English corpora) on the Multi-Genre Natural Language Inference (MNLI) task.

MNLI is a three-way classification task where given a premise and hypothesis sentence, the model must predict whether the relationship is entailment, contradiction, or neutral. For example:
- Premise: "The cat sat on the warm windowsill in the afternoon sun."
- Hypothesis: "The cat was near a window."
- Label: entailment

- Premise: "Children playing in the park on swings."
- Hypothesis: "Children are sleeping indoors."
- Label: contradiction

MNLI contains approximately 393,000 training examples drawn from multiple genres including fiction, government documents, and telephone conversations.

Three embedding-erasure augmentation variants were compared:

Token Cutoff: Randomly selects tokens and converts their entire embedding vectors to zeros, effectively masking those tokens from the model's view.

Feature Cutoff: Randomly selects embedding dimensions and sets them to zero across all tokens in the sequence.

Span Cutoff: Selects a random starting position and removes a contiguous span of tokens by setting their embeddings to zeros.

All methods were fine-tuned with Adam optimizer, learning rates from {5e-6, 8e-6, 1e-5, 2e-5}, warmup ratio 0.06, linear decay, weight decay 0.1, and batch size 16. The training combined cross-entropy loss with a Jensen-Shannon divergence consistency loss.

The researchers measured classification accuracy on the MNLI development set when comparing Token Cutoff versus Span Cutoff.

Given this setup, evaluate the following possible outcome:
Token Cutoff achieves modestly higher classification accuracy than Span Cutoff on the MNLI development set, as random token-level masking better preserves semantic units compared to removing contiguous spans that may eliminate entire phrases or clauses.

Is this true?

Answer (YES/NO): NO